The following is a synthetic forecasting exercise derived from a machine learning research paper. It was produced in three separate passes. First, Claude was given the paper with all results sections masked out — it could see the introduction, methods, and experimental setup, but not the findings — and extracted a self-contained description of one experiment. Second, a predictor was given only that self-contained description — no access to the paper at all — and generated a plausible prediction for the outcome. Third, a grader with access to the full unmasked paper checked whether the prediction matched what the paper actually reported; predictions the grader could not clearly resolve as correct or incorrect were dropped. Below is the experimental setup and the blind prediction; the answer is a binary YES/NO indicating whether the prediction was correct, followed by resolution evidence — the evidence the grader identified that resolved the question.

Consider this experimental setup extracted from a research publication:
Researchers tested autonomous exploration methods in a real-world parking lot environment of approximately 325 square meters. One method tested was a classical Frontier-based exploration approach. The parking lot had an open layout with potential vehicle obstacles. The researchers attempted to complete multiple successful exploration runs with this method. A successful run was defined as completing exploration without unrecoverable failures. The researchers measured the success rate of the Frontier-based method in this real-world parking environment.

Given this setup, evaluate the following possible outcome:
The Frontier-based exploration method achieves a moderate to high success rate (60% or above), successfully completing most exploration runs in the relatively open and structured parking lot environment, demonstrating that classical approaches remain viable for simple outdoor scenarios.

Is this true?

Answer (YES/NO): NO